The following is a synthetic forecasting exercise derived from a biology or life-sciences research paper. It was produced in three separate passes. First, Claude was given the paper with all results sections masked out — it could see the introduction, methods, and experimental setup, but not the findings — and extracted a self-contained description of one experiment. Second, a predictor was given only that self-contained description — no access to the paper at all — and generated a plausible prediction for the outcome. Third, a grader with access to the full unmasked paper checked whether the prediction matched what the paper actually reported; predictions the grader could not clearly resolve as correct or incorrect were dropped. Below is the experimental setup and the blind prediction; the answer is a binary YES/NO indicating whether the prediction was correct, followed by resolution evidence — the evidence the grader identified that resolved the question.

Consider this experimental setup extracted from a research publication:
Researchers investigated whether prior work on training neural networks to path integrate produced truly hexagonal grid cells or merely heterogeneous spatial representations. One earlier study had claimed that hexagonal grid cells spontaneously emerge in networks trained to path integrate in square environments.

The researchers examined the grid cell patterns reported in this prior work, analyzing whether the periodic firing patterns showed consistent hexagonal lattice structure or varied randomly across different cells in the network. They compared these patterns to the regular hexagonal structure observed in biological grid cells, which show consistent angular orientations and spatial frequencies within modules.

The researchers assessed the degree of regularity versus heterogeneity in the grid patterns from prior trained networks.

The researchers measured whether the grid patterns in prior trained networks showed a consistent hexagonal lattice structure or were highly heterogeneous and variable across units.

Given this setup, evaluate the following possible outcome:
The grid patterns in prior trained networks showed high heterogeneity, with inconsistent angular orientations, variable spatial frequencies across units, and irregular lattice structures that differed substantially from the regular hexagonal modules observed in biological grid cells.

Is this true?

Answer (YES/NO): YES